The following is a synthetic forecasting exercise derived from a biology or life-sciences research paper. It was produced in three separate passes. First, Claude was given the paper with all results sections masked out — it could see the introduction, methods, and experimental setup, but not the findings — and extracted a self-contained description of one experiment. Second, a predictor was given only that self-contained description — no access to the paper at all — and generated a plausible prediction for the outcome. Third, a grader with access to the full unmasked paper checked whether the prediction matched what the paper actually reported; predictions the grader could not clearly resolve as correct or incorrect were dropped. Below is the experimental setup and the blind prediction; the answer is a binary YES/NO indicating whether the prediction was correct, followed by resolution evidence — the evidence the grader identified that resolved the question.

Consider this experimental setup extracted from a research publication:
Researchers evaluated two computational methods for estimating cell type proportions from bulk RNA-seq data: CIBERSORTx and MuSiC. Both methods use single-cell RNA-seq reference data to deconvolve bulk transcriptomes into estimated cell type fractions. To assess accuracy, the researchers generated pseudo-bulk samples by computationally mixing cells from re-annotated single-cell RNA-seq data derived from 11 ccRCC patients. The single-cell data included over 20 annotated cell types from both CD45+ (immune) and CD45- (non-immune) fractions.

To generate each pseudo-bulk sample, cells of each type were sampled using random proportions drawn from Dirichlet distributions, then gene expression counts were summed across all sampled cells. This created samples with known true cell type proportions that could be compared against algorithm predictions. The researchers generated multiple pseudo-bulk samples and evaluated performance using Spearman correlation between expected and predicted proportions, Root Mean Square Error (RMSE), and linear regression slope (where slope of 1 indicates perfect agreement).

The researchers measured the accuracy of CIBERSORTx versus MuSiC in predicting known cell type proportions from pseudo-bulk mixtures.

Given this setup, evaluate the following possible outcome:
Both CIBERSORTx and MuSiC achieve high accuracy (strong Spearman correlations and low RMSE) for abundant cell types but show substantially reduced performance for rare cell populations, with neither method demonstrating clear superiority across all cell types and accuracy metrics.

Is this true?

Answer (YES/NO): NO